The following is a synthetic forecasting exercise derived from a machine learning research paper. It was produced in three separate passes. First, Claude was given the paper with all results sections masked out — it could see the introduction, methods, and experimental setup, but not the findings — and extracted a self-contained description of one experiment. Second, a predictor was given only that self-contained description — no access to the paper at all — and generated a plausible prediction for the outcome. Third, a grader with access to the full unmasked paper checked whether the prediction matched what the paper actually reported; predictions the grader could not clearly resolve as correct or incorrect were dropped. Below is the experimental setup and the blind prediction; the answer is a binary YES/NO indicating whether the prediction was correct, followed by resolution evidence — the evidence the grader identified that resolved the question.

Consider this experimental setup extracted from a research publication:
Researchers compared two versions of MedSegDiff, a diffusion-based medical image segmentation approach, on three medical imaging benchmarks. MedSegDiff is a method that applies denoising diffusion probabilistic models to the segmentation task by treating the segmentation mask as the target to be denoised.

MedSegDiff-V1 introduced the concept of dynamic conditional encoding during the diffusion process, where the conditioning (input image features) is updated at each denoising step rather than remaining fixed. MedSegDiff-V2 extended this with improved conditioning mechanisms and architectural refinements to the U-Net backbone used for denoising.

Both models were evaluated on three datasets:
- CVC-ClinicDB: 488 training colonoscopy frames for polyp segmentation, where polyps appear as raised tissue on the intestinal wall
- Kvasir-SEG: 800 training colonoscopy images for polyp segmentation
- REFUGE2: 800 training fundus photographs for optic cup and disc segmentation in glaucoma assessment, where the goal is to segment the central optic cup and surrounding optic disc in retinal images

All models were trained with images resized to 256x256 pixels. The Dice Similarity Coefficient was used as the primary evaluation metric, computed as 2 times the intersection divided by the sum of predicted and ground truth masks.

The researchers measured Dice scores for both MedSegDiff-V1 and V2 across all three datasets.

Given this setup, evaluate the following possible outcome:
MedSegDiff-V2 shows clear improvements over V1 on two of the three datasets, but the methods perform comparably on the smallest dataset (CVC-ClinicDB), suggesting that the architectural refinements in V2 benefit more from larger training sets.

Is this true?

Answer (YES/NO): NO